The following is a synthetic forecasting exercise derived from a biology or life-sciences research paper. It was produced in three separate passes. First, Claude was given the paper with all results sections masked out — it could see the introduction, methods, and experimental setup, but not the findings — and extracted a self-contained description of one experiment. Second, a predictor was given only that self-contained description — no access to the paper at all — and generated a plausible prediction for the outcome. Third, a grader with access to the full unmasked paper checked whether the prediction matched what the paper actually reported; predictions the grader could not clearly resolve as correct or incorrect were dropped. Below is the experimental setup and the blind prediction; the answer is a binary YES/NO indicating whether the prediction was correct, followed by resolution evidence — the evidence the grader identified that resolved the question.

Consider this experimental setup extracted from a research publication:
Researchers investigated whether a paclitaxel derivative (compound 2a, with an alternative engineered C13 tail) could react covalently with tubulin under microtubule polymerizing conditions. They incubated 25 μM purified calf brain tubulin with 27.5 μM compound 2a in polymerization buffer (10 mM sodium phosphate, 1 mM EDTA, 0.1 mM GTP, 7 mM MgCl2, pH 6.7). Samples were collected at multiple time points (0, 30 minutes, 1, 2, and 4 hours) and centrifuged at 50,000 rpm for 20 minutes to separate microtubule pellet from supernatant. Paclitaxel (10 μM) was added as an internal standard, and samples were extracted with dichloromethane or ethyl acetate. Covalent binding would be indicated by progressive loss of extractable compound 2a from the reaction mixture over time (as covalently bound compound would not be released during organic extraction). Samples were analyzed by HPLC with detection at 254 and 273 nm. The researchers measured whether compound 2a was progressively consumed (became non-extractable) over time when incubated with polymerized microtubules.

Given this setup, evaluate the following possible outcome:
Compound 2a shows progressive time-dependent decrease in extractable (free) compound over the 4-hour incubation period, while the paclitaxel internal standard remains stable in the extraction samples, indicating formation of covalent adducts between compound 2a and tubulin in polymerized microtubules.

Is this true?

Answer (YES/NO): NO